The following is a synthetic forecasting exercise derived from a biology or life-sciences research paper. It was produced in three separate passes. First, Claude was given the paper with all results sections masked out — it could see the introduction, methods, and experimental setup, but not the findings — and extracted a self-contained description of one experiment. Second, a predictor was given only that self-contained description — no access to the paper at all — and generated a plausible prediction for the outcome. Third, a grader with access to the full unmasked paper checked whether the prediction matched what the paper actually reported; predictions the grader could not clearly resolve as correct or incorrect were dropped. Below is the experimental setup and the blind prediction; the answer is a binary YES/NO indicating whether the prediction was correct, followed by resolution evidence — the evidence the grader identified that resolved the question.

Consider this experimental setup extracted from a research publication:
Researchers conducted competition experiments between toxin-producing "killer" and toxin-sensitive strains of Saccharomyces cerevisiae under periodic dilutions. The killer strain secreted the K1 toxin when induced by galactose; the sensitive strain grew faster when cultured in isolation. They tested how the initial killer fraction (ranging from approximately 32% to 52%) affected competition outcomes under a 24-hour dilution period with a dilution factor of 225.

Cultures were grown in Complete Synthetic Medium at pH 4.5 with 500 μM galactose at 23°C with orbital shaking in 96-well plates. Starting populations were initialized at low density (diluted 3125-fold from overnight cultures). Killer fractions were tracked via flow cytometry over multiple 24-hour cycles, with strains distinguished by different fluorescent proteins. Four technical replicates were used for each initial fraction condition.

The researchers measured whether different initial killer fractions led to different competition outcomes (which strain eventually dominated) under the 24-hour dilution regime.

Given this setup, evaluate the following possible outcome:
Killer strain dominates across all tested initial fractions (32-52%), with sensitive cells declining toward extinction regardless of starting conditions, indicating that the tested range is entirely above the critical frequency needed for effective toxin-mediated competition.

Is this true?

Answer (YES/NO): NO